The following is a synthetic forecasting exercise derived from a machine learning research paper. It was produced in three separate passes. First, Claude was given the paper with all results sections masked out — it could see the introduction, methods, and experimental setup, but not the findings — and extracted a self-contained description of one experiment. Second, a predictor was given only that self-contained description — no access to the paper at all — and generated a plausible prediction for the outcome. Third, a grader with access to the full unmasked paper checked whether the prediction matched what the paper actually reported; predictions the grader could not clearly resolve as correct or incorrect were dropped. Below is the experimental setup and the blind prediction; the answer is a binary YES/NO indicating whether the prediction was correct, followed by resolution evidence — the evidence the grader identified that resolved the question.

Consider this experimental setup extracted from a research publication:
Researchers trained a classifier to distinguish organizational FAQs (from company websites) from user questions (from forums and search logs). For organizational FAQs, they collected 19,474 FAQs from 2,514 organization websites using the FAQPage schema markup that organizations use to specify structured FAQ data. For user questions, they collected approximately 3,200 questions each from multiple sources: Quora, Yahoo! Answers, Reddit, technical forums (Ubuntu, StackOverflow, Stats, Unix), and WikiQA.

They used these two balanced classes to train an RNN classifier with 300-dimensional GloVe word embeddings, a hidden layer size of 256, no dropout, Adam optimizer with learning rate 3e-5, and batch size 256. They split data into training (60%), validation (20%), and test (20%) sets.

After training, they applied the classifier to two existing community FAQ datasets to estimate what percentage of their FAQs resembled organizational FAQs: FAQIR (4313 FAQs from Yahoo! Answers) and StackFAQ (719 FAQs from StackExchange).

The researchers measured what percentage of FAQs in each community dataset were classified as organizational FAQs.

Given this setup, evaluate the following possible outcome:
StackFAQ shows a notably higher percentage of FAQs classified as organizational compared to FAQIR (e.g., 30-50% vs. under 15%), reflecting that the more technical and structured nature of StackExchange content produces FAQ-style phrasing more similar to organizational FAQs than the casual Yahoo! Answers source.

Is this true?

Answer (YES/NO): YES